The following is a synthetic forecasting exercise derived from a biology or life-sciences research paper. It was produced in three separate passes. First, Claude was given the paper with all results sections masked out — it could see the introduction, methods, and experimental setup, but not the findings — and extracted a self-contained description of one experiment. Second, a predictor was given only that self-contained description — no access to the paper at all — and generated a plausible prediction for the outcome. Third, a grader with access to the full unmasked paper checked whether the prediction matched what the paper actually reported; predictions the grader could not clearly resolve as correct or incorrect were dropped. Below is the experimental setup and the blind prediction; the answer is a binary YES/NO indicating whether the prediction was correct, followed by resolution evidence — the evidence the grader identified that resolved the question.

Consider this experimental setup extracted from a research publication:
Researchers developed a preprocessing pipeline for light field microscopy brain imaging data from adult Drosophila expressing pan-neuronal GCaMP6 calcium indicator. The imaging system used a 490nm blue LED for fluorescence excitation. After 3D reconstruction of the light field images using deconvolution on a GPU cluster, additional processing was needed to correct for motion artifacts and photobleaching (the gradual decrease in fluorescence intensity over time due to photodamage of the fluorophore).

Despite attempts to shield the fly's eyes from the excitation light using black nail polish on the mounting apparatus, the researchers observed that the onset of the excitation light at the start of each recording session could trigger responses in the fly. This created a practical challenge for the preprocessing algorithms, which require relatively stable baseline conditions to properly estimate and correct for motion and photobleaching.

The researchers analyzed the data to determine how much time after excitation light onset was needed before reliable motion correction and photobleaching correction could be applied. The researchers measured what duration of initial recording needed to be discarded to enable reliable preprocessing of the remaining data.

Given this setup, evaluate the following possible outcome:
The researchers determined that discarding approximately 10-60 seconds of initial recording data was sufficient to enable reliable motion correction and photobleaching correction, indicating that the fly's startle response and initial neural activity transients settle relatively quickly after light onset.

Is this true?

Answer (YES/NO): NO